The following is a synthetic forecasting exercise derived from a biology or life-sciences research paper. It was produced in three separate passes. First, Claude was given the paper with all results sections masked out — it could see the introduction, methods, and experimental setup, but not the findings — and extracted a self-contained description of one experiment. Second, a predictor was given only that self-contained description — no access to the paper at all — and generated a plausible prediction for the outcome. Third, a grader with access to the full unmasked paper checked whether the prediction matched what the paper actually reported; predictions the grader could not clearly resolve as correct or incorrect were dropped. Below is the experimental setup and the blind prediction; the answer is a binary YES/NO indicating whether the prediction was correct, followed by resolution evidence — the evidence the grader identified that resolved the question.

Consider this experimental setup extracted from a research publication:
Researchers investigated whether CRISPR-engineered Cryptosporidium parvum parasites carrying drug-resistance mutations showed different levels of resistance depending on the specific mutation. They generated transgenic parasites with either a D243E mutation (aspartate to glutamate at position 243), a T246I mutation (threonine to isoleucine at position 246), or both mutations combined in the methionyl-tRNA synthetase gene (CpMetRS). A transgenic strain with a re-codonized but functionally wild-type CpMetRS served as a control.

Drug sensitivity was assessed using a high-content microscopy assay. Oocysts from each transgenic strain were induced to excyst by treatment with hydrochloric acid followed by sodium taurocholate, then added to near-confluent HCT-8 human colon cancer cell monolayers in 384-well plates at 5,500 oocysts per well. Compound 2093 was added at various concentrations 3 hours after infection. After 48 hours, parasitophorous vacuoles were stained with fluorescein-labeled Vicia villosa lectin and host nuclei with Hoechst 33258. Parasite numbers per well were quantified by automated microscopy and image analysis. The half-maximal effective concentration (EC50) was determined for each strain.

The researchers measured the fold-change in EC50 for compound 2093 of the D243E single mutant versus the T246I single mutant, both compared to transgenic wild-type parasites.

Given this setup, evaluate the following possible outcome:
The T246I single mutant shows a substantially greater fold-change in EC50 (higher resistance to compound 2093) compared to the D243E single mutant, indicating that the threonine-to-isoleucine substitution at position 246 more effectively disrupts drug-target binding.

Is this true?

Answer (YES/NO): NO